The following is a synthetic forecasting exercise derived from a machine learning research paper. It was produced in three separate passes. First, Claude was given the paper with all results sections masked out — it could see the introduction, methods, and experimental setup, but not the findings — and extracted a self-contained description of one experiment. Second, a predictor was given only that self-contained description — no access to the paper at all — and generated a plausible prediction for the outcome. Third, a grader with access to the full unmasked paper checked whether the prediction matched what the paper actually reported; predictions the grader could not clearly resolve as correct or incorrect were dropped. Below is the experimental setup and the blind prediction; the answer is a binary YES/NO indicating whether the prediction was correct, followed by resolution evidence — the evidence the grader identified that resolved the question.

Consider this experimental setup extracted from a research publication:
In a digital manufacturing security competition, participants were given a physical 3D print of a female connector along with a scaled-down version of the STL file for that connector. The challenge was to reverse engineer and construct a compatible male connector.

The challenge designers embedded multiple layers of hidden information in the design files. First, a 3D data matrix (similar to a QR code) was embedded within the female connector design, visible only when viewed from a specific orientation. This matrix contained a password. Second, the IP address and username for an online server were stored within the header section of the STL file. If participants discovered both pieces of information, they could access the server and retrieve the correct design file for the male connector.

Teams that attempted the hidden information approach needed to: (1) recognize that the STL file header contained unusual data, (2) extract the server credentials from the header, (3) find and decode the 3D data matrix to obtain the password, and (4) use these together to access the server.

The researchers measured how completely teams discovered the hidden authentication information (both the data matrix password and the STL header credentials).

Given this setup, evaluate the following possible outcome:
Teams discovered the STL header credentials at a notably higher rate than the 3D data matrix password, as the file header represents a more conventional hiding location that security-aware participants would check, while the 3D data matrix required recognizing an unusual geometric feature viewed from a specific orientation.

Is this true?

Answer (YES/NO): NO